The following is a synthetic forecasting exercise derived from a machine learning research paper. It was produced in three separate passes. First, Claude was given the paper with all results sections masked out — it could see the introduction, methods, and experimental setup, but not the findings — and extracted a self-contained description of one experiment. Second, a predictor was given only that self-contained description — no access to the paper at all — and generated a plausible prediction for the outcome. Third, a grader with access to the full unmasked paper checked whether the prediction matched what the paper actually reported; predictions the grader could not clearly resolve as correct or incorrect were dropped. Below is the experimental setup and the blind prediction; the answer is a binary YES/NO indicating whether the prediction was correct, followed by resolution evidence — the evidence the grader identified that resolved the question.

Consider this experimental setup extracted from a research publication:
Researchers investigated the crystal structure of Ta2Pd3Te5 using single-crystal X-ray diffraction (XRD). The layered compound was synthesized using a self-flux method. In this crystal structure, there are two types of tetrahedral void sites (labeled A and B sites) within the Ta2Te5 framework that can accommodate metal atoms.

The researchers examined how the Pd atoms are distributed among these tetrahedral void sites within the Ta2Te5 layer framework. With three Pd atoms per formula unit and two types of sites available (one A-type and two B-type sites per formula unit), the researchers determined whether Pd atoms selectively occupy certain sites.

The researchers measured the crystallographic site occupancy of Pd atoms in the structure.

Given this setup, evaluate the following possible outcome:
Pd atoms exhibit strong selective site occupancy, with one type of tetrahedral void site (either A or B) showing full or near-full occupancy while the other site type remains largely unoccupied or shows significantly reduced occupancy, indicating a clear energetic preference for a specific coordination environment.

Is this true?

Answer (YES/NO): NO